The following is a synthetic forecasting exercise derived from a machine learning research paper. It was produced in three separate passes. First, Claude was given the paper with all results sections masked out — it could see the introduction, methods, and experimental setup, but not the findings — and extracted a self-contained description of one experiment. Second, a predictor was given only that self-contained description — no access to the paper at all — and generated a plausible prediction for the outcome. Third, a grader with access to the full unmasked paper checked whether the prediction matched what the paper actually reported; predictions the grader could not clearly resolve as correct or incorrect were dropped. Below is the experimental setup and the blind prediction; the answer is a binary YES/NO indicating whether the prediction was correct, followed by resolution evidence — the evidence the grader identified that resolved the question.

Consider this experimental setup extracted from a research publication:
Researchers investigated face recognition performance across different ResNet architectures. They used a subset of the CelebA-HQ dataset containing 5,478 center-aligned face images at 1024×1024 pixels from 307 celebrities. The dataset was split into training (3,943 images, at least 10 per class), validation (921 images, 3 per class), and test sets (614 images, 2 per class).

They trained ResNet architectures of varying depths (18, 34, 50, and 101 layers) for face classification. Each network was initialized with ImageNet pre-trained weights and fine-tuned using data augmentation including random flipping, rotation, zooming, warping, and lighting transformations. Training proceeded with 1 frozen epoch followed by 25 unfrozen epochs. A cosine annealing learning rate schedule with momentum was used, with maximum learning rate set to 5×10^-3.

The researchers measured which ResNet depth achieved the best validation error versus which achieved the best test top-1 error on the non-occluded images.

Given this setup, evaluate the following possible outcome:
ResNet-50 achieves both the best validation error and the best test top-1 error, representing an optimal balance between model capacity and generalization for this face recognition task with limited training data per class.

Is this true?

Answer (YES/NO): NO